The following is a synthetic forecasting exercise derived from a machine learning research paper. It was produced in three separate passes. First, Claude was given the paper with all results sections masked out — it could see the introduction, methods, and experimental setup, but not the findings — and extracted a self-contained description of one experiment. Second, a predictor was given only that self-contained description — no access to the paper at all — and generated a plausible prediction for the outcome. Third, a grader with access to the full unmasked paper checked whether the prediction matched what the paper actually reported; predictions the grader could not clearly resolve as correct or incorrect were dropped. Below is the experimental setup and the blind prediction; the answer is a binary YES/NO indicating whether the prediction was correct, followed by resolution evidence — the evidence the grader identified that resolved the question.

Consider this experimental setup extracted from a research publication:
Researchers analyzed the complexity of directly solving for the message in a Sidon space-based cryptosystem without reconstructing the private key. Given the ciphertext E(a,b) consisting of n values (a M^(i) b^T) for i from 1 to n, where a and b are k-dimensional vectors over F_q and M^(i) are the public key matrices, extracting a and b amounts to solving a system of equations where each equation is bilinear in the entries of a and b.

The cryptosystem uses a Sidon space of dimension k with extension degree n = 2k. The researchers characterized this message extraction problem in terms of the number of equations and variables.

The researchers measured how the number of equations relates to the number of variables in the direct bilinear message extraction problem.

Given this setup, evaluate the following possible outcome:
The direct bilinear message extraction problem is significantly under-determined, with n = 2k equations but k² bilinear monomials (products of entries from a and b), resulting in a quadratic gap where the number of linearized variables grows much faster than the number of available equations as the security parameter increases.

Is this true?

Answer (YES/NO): NO